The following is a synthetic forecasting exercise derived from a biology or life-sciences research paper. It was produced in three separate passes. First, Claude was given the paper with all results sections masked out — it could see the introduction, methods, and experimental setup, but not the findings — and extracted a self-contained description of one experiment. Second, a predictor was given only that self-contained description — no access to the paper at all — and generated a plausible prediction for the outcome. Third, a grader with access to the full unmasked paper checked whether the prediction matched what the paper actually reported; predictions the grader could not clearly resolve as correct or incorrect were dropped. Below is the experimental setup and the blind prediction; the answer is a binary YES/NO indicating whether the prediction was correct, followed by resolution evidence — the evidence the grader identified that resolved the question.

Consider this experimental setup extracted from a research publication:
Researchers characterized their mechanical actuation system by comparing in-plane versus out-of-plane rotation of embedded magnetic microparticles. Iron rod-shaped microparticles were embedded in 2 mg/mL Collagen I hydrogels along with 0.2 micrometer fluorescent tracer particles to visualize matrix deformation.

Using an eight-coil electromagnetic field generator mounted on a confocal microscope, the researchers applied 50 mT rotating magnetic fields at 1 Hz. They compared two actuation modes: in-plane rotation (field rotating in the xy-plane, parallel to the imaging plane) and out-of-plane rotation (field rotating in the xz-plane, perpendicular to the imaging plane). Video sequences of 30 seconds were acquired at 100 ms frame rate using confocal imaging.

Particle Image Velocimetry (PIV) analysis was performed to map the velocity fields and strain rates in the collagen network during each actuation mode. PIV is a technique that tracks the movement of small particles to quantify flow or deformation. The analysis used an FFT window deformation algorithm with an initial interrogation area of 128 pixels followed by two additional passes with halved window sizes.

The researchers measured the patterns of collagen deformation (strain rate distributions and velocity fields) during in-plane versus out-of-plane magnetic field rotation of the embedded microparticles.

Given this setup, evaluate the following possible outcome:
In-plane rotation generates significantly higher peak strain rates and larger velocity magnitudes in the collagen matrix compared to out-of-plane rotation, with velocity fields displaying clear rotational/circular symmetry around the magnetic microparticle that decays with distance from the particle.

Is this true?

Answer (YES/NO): NO